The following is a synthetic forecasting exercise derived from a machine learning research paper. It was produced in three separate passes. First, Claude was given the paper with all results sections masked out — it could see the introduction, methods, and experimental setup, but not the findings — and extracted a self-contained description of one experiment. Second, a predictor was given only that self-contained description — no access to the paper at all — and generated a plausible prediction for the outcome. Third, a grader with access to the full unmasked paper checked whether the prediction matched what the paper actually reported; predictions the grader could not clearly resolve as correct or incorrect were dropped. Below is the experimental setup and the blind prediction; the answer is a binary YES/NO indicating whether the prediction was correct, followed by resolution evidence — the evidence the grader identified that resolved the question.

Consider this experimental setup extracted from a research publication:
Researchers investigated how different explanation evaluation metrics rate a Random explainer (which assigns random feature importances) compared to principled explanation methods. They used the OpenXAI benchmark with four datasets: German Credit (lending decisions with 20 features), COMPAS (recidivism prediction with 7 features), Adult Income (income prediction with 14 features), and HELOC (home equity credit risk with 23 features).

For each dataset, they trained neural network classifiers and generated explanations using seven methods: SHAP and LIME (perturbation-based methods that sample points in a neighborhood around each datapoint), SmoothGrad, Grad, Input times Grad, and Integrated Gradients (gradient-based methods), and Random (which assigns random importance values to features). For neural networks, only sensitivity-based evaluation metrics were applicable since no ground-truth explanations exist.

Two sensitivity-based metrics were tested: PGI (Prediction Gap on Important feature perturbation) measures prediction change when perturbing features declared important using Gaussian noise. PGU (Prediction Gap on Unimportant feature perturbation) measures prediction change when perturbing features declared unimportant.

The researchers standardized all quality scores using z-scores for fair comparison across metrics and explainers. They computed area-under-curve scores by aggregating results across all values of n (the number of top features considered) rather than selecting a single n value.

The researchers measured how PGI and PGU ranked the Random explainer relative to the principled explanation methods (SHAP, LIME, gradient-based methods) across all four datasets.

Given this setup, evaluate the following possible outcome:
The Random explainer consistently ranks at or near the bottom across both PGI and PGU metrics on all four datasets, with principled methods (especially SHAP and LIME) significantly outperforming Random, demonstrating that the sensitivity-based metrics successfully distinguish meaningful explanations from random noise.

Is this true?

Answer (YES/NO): NO